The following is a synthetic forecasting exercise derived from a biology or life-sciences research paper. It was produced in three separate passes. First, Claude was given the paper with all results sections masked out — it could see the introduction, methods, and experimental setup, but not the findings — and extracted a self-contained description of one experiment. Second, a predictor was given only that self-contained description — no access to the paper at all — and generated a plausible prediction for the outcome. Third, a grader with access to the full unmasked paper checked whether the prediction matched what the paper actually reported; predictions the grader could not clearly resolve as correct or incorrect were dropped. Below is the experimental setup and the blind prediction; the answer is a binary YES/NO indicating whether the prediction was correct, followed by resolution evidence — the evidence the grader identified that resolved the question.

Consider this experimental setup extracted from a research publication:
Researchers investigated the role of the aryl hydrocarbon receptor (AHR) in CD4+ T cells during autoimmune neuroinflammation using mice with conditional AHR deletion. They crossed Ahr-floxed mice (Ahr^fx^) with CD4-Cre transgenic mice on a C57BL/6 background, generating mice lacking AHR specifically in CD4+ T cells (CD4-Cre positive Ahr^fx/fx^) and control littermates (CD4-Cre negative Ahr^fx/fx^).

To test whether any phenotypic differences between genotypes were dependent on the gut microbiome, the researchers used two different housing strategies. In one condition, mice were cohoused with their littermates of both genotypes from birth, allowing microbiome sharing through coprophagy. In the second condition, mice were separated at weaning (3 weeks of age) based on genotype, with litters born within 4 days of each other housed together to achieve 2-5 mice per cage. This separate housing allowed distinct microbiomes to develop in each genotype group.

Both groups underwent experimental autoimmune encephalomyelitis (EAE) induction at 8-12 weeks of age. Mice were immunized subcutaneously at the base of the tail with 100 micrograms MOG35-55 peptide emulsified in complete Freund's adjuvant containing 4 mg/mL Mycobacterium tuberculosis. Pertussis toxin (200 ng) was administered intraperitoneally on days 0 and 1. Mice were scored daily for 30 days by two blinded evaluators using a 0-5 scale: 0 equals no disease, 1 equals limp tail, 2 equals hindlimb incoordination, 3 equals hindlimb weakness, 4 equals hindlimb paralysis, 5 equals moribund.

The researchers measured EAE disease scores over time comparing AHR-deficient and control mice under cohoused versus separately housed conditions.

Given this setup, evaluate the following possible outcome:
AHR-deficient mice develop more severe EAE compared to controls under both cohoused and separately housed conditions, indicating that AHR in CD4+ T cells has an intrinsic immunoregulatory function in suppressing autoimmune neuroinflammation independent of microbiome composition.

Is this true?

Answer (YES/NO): NO